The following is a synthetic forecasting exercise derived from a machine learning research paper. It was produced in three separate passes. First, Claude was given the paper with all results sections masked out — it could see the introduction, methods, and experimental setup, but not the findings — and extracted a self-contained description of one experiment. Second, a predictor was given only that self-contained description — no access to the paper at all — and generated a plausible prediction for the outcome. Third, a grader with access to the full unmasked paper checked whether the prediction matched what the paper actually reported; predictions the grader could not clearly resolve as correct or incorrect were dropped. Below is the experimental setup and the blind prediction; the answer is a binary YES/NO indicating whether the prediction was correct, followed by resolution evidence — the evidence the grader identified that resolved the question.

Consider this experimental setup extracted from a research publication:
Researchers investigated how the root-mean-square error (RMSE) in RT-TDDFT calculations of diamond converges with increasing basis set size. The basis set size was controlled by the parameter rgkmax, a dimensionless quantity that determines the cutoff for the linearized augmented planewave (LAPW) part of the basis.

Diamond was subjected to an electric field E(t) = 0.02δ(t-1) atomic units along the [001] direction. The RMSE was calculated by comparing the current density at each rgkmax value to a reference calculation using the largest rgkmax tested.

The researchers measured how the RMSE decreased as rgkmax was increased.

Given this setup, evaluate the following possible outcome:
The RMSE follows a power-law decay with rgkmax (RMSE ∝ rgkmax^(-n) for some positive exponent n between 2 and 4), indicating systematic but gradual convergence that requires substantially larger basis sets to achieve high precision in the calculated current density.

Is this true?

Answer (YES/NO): NO